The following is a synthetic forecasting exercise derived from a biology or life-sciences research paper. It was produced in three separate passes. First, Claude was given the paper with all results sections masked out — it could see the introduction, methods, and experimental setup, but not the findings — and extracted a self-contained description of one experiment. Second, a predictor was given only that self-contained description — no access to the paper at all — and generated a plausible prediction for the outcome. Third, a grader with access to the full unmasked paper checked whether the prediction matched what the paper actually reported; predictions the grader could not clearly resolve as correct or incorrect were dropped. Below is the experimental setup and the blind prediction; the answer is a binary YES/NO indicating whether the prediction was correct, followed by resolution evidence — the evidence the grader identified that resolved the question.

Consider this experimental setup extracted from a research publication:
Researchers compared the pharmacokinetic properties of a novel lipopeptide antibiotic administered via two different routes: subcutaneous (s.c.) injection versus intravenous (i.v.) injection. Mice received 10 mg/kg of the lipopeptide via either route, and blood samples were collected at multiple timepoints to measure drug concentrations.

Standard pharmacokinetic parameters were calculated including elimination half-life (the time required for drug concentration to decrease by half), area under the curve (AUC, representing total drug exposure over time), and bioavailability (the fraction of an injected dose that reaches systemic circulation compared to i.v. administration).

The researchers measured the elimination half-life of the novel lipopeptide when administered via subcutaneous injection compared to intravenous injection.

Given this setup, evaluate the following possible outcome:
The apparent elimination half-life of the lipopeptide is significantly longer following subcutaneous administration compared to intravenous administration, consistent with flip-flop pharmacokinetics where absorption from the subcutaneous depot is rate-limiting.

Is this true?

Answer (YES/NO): YES